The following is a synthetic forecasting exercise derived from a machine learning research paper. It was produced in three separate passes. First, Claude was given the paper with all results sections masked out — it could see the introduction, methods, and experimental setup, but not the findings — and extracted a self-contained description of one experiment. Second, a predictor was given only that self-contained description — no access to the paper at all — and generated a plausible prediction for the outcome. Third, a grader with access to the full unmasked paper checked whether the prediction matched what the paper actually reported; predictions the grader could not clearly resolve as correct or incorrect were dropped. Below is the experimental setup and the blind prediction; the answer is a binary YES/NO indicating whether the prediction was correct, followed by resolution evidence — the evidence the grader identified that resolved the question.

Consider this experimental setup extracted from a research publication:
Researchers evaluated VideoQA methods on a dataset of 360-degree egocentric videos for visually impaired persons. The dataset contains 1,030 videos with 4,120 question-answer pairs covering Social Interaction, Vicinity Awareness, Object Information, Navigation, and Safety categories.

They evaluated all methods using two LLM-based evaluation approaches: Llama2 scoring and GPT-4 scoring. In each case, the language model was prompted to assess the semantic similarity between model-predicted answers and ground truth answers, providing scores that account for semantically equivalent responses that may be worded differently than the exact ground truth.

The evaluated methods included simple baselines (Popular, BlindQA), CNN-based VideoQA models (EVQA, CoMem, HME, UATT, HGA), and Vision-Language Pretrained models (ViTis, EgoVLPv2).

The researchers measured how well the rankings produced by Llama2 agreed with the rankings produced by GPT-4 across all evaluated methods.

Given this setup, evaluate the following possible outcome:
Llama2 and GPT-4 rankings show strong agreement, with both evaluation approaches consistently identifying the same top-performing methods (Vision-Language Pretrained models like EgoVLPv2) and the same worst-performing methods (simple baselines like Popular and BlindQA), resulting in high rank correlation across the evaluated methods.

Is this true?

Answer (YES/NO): YES